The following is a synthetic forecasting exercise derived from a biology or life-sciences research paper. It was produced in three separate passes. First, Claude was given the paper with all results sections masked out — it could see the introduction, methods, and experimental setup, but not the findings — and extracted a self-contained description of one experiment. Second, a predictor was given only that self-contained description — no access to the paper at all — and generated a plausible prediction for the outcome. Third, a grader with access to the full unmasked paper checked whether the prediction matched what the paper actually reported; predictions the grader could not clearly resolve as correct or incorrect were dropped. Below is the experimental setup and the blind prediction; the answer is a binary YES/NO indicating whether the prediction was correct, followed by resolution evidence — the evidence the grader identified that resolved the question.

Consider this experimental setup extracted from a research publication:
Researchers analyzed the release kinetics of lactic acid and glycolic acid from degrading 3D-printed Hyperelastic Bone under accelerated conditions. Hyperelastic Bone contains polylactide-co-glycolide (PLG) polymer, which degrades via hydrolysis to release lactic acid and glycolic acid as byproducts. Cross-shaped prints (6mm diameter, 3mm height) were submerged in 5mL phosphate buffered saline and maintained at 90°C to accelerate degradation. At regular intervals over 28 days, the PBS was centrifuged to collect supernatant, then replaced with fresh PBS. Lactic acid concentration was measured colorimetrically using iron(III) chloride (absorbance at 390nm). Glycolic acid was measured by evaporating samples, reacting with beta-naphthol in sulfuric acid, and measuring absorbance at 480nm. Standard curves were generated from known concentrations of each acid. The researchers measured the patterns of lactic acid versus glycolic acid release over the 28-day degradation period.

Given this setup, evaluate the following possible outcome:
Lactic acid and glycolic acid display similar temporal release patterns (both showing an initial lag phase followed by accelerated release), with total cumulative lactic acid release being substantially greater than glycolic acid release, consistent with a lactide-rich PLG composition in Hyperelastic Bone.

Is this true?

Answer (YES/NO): NO